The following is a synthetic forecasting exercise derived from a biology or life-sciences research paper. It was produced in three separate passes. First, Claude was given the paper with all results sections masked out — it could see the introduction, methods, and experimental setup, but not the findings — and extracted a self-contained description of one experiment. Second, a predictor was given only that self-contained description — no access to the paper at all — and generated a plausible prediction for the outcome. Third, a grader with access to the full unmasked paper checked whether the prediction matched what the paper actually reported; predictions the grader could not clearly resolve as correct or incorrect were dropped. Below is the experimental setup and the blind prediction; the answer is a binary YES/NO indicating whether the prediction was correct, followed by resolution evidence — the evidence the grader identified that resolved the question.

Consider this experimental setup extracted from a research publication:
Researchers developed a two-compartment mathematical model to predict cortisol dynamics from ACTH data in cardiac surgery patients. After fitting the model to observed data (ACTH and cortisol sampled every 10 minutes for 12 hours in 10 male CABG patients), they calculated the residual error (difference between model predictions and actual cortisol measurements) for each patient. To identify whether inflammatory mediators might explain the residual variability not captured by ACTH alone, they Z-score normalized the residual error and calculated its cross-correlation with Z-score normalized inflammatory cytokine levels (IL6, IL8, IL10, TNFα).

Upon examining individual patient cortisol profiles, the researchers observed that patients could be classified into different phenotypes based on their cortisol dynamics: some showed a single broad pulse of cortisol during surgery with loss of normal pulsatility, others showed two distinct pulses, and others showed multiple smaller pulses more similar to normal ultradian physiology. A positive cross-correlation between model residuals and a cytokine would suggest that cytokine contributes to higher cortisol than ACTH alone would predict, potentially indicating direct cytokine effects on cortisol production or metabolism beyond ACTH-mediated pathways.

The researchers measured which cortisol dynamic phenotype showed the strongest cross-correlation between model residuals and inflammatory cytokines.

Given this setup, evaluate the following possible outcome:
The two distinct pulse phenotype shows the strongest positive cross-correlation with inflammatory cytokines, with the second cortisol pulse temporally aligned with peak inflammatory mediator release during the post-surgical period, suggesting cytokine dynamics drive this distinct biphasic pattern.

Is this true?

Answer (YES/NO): NO